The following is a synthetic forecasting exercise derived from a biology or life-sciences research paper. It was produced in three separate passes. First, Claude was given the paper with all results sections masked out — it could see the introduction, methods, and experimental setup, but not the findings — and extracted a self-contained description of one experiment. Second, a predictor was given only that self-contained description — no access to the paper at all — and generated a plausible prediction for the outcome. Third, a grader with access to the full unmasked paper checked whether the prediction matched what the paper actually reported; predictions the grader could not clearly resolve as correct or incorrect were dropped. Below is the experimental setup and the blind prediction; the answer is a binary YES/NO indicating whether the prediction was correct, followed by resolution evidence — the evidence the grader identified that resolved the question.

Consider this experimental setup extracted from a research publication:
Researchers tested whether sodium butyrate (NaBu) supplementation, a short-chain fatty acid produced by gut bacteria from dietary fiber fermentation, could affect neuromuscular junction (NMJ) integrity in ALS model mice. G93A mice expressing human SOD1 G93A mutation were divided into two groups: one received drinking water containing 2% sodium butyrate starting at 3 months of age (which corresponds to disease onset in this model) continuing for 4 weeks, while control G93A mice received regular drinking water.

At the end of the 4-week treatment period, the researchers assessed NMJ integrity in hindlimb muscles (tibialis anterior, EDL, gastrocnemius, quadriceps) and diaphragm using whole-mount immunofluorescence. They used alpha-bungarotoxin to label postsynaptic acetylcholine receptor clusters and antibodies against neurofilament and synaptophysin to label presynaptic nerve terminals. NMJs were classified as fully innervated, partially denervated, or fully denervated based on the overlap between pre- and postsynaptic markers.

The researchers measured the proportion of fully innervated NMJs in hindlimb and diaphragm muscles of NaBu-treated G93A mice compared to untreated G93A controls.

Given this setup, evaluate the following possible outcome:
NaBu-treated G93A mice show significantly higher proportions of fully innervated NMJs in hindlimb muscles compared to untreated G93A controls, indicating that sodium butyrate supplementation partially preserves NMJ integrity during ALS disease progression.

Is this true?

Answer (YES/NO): YES